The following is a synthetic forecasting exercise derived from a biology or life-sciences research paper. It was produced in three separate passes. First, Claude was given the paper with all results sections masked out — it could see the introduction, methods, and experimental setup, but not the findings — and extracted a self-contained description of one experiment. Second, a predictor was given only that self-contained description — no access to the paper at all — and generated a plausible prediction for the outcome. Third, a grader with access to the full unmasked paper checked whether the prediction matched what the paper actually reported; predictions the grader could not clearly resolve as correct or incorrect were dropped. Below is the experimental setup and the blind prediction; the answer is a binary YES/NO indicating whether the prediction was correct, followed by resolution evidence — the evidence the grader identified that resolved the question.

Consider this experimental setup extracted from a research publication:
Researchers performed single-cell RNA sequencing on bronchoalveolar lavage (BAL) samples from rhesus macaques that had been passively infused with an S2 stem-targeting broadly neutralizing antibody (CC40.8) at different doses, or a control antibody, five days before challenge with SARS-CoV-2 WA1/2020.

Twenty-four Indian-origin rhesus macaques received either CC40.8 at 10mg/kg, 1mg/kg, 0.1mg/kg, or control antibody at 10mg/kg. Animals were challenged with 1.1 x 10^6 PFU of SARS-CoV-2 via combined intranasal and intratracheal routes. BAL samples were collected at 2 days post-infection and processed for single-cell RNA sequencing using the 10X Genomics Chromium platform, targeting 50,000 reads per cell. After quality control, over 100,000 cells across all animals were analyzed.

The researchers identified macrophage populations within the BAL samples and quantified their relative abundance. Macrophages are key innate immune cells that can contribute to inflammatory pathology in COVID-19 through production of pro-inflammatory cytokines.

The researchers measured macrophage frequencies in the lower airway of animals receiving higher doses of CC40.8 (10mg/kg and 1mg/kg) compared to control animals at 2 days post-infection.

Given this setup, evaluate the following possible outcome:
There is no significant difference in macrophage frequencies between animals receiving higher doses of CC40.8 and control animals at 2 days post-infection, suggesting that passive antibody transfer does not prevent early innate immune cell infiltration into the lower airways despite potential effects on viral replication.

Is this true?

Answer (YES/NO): NO